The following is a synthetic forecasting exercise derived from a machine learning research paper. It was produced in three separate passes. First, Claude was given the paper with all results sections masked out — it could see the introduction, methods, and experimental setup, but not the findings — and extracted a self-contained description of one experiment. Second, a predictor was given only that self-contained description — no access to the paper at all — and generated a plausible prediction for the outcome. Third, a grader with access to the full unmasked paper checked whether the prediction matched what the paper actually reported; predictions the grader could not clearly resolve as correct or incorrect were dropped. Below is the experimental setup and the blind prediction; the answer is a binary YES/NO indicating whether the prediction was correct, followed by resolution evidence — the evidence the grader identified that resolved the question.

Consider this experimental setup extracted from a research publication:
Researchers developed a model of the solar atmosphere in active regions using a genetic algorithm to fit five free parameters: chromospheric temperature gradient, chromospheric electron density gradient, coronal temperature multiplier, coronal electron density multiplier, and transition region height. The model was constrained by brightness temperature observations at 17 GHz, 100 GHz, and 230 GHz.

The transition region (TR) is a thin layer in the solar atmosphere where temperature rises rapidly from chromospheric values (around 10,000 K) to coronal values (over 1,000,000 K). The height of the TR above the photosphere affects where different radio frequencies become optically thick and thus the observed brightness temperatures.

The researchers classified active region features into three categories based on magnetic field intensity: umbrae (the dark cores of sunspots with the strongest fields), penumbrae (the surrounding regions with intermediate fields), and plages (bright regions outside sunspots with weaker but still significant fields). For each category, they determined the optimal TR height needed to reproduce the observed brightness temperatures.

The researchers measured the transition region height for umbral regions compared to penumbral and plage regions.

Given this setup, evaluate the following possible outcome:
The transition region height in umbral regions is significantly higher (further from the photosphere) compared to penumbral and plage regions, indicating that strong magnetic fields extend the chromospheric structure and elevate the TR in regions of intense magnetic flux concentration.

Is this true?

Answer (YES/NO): NO